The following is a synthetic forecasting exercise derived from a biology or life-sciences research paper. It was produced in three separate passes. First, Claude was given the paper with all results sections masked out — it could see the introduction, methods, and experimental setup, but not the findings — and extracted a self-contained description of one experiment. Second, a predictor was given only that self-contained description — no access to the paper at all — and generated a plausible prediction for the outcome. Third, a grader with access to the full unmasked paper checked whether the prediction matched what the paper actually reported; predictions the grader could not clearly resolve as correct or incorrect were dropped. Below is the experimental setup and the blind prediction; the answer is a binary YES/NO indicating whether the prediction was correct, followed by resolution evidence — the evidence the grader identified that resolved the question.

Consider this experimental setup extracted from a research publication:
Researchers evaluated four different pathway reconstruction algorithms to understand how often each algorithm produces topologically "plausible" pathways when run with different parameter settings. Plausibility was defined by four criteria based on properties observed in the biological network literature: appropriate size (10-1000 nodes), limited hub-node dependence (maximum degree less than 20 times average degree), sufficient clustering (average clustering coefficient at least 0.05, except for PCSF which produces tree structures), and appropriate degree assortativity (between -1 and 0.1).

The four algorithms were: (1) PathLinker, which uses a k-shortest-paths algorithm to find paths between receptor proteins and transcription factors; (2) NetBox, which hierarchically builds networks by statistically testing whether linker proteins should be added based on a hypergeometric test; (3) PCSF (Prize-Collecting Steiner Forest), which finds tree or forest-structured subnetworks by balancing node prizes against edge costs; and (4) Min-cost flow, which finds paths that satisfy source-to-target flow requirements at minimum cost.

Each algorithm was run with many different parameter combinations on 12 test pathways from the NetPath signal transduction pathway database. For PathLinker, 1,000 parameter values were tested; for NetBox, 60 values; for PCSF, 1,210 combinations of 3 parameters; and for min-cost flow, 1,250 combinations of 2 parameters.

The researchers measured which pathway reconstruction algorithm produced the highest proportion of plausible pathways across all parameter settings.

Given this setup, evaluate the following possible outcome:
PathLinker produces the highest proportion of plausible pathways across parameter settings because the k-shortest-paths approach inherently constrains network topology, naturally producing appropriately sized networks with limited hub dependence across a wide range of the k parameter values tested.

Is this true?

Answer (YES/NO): NO